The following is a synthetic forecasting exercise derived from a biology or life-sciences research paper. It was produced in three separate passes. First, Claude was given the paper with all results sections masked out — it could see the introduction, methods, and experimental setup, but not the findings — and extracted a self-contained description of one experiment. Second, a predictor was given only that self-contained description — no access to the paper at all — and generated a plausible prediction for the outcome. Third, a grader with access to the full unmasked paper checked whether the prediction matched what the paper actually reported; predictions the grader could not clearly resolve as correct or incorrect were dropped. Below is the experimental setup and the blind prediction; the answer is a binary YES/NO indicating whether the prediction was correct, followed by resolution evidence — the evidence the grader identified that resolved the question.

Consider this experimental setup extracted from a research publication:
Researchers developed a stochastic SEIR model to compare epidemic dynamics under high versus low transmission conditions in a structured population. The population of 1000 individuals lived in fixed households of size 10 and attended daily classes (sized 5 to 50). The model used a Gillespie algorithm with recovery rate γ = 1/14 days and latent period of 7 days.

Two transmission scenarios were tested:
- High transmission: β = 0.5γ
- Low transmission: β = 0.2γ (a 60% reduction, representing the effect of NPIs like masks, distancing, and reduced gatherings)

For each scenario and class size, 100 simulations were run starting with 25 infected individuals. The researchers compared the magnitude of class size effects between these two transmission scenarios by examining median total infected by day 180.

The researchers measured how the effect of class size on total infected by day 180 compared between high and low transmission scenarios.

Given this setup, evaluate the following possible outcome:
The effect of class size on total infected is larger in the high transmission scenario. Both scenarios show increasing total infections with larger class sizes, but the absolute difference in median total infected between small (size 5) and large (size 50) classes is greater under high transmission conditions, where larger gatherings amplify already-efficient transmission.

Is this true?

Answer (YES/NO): NO